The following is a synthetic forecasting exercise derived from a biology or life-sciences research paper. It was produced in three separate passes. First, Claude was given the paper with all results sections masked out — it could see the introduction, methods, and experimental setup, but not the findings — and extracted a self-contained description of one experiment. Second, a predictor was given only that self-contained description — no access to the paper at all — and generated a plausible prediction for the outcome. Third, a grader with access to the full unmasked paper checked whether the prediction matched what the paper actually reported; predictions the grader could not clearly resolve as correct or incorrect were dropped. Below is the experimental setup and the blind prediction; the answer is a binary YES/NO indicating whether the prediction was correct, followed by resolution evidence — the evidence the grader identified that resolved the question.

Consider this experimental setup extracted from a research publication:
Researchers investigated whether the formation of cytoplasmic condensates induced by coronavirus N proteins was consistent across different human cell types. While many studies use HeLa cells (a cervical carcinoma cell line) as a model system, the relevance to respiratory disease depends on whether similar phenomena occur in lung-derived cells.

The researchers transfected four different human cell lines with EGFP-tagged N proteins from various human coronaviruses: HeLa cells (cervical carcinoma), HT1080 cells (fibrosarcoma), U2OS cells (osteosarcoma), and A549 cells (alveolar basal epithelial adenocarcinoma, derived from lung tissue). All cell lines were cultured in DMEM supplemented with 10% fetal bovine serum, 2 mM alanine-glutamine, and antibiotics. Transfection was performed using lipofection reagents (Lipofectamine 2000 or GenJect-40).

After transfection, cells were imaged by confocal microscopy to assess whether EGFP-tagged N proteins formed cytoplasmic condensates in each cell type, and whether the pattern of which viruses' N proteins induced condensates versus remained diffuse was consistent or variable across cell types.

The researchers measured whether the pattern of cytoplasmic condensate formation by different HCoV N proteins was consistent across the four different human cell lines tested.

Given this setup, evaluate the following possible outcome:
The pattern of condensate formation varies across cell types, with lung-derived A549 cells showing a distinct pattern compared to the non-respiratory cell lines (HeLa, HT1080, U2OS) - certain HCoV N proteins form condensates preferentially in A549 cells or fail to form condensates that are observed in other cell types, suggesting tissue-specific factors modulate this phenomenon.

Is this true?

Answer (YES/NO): NO